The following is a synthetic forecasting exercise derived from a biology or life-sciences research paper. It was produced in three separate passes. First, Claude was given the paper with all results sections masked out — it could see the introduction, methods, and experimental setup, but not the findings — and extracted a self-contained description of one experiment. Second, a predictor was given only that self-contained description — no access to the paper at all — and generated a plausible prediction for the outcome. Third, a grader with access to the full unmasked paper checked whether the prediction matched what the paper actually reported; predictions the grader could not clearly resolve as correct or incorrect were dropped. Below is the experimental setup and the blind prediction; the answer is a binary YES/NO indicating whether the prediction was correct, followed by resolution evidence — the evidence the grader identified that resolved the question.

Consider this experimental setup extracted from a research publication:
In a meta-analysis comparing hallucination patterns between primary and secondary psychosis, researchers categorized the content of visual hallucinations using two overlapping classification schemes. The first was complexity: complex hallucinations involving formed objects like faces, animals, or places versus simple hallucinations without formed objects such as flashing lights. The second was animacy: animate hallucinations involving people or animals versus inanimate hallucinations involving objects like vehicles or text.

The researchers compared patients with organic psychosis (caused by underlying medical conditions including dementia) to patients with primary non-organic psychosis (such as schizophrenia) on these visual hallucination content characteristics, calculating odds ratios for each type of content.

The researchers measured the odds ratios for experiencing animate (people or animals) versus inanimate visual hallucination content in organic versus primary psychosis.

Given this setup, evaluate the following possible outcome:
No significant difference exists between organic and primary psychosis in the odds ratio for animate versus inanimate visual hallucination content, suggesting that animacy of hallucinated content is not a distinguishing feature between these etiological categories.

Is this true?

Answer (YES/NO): NO